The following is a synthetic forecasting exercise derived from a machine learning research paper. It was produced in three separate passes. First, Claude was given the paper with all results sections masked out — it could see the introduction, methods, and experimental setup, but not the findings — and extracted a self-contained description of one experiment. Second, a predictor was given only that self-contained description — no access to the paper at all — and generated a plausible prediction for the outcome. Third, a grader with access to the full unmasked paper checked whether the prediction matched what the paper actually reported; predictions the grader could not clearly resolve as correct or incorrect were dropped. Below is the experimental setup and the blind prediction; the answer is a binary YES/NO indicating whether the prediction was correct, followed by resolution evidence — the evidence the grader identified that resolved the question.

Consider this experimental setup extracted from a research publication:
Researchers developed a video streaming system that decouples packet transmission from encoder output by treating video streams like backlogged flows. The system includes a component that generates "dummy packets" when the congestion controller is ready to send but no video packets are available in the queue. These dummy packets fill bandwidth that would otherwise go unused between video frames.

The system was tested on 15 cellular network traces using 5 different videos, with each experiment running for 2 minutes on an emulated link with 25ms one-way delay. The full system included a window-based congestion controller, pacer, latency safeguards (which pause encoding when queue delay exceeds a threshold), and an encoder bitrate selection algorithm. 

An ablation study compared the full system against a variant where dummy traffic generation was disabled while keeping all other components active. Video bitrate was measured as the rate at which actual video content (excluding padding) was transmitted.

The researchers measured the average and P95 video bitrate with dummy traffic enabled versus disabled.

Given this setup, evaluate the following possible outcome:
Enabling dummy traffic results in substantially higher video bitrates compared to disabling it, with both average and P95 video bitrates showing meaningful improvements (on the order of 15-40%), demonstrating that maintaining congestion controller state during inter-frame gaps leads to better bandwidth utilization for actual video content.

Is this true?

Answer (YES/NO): NO